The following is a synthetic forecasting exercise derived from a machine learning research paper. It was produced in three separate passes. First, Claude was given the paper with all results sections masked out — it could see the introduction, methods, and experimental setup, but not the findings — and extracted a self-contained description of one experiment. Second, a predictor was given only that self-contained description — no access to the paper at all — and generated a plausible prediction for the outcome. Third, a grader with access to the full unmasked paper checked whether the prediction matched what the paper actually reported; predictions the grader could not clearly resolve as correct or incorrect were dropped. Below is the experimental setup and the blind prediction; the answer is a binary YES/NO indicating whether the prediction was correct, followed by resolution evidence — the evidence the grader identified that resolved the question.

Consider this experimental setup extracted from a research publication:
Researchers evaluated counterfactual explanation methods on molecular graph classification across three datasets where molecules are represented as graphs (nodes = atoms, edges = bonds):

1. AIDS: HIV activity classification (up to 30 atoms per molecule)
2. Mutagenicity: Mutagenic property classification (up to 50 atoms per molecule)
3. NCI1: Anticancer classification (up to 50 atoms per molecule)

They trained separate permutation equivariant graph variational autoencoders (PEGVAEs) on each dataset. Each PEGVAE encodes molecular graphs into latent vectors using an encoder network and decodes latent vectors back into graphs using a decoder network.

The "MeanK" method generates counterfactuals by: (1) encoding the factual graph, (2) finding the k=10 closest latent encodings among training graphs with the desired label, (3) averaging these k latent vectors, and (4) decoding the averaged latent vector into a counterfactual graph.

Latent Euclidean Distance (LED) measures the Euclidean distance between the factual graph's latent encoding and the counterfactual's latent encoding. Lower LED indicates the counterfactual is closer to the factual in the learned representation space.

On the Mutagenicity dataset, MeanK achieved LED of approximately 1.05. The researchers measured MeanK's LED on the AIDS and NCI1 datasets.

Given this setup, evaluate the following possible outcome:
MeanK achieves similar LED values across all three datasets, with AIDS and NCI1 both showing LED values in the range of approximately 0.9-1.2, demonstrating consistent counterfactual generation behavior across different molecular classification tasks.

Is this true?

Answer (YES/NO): NO